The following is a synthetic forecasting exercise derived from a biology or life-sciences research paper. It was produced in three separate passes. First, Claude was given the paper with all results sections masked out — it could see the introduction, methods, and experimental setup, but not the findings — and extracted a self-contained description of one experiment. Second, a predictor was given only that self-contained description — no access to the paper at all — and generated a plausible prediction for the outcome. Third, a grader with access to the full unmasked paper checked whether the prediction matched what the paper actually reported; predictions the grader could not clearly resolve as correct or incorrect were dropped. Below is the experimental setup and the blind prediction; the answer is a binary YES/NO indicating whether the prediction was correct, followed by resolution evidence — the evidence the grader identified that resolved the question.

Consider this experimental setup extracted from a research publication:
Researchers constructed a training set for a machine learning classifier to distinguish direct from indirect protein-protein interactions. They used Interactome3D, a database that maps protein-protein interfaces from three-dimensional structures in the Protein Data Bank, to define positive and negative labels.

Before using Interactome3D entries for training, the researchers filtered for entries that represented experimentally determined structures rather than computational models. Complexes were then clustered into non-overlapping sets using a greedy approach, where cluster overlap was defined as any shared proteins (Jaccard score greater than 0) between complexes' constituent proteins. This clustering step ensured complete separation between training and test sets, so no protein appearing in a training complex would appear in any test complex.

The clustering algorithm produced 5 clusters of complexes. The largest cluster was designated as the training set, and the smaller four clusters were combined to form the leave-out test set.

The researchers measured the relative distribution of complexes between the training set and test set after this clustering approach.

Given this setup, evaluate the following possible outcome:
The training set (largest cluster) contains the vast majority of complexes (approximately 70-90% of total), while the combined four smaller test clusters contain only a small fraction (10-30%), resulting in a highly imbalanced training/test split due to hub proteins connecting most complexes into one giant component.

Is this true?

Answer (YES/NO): NO